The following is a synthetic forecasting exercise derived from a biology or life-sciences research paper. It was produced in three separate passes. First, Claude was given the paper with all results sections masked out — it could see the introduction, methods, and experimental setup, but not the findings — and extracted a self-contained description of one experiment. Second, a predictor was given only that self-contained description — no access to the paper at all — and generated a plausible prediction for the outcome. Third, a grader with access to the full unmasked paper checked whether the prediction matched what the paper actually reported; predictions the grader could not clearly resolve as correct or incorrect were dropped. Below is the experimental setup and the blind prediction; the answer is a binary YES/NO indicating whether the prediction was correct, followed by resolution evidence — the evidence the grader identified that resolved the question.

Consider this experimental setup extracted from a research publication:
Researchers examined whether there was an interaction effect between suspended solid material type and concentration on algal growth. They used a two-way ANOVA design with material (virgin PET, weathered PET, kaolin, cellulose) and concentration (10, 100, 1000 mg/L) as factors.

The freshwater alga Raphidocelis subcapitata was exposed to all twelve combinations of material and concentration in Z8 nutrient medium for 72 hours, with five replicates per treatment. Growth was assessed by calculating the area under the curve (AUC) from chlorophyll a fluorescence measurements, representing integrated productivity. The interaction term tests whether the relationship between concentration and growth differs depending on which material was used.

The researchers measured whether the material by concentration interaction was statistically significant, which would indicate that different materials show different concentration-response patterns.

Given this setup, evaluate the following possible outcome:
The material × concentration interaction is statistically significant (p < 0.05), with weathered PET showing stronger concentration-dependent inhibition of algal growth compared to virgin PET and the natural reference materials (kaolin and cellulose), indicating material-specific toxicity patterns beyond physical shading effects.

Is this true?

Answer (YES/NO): NO